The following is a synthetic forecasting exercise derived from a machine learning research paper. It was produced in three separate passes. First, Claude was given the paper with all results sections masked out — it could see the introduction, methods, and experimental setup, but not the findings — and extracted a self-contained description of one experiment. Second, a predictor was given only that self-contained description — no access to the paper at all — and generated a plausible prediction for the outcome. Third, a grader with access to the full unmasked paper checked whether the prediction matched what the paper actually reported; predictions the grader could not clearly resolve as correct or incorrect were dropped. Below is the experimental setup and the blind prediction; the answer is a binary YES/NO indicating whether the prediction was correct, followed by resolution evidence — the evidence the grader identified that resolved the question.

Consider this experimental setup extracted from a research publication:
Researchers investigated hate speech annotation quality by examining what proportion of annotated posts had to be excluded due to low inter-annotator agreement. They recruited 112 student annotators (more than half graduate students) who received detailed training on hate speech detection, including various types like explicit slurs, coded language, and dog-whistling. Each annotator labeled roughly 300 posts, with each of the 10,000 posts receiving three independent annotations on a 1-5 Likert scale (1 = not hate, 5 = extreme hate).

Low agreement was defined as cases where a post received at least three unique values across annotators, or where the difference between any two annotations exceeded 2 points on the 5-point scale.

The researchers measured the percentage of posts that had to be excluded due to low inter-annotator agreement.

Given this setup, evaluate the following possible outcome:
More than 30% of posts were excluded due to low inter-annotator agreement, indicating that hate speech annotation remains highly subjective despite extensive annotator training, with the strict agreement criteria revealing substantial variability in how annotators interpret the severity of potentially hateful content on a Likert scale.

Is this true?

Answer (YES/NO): NO